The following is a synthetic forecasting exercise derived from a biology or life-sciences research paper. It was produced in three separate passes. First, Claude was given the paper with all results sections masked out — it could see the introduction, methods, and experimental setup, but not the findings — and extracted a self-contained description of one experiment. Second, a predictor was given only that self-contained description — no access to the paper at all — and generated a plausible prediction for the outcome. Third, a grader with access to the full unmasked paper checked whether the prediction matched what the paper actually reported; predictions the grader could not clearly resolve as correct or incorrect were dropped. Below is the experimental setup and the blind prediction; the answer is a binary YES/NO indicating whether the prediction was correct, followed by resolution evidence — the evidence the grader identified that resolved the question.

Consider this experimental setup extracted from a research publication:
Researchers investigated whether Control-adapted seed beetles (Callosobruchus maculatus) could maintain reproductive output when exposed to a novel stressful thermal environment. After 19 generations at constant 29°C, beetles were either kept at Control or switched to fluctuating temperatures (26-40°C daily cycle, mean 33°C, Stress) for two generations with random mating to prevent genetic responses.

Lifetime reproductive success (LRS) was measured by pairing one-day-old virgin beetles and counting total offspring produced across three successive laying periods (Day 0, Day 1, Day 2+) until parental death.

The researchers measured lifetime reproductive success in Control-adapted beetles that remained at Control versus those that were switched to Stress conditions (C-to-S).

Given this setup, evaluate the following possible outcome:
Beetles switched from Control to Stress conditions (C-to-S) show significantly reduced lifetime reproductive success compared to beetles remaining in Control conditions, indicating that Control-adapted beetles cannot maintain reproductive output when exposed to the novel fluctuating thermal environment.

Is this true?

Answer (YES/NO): NO